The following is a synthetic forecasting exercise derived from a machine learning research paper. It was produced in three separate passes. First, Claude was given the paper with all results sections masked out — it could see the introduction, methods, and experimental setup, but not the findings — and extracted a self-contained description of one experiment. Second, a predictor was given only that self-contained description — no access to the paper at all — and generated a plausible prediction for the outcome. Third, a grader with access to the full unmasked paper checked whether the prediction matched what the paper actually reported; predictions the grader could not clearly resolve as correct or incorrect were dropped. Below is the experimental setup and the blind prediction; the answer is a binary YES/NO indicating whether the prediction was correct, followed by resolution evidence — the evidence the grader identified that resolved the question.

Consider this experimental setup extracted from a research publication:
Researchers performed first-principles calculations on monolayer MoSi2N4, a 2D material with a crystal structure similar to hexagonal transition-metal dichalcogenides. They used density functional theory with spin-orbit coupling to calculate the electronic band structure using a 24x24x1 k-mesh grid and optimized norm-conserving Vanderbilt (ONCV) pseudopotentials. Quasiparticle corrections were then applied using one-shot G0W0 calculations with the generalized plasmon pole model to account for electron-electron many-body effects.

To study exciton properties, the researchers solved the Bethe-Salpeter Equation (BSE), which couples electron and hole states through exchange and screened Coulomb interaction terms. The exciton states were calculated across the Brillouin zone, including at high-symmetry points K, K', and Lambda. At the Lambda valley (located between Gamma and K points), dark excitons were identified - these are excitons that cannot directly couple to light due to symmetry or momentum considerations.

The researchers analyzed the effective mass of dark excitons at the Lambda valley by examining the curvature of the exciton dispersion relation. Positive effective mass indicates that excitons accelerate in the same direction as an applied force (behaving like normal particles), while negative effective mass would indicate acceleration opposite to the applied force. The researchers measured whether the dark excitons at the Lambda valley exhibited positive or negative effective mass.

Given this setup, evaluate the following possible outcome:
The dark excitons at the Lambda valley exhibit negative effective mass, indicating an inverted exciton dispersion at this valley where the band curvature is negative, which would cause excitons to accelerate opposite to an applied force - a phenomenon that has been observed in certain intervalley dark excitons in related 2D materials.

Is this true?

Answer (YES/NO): YES